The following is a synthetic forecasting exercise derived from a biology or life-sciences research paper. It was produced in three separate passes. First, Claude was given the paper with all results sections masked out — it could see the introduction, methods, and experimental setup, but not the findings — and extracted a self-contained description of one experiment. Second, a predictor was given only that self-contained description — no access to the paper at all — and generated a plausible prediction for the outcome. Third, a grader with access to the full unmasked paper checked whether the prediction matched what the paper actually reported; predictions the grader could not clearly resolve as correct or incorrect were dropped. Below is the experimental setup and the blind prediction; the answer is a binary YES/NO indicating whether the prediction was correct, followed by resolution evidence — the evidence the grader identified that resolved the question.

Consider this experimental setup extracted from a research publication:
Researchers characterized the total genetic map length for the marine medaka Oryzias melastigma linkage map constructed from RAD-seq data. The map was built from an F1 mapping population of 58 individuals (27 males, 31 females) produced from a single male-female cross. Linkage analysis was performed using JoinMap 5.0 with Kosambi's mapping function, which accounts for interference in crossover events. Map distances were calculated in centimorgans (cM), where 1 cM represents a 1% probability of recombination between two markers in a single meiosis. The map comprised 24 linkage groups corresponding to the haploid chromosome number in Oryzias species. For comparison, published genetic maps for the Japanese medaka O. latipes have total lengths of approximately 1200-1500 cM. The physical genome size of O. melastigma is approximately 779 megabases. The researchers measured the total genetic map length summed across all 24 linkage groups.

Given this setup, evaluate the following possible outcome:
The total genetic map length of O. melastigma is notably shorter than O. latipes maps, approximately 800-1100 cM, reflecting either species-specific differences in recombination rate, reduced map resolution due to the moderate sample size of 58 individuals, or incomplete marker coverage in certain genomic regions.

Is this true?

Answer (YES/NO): NO